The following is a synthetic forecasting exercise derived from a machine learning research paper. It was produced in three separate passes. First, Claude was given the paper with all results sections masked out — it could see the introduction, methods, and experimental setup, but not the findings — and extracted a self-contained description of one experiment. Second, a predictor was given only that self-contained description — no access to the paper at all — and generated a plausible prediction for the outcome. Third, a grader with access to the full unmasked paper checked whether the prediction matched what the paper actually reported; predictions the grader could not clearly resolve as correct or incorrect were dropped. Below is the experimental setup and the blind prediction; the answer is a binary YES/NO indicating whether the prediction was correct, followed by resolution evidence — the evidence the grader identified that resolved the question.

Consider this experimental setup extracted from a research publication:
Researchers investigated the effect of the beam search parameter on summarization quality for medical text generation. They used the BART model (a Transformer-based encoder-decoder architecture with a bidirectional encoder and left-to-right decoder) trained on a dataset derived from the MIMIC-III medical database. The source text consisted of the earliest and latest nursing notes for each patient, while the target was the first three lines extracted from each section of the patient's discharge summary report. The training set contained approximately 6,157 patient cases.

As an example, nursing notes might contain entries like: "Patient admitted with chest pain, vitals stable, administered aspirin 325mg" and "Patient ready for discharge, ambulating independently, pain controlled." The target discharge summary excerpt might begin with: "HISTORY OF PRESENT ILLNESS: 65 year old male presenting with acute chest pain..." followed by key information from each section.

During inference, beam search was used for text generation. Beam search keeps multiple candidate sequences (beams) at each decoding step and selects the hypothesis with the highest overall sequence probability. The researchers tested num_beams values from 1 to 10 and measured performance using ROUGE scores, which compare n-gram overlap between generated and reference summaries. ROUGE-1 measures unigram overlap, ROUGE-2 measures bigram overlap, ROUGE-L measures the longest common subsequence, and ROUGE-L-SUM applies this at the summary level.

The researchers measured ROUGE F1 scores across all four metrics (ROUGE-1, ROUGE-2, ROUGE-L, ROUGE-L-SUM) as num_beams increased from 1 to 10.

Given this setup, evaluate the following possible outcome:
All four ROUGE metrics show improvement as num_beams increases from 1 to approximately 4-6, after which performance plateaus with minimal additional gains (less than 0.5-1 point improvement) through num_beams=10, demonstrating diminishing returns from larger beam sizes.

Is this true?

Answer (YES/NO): YES